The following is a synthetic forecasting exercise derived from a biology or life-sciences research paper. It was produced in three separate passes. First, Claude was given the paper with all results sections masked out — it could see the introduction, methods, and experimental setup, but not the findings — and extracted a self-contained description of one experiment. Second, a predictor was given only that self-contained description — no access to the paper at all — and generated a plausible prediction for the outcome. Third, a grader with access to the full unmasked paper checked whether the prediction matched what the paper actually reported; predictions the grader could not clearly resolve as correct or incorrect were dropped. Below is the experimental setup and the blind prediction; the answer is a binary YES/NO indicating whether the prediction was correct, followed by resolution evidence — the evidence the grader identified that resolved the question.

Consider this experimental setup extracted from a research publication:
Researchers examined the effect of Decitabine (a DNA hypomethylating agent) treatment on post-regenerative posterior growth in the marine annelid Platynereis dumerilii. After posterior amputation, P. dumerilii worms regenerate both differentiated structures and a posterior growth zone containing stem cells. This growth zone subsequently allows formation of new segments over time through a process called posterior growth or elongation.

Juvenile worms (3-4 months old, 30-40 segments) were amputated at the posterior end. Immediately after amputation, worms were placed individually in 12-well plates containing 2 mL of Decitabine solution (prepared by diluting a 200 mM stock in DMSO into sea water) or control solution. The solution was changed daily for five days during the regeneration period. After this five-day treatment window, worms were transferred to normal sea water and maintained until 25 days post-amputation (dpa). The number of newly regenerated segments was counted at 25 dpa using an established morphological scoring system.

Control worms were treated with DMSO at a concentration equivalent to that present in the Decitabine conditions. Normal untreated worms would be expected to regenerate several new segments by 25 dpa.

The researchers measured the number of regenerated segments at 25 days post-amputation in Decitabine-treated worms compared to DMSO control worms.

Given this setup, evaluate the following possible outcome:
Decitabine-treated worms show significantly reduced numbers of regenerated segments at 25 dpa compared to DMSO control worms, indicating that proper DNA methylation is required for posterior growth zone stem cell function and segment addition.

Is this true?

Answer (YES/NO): YES